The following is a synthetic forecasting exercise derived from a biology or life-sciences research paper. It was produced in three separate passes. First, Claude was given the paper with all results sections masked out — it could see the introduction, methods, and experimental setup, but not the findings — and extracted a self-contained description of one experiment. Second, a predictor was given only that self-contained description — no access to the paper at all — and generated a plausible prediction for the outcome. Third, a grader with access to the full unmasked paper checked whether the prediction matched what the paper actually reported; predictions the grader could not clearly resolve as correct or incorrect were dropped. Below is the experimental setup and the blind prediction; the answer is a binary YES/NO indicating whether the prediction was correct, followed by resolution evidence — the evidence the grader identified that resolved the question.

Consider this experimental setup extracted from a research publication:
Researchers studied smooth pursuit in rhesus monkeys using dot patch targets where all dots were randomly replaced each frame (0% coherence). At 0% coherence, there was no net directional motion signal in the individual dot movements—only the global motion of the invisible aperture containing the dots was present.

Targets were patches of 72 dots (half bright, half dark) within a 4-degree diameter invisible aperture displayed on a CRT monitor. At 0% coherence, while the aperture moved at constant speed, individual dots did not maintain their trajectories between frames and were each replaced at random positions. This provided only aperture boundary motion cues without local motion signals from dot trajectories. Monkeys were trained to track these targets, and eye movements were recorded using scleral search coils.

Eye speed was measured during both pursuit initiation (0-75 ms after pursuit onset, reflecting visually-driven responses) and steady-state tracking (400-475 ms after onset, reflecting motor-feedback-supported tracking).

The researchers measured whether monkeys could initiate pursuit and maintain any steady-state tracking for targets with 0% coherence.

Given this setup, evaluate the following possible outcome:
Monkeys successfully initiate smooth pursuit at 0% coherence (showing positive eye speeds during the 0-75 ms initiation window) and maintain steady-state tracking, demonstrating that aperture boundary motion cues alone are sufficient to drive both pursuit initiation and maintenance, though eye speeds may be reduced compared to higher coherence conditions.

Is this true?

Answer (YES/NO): YES